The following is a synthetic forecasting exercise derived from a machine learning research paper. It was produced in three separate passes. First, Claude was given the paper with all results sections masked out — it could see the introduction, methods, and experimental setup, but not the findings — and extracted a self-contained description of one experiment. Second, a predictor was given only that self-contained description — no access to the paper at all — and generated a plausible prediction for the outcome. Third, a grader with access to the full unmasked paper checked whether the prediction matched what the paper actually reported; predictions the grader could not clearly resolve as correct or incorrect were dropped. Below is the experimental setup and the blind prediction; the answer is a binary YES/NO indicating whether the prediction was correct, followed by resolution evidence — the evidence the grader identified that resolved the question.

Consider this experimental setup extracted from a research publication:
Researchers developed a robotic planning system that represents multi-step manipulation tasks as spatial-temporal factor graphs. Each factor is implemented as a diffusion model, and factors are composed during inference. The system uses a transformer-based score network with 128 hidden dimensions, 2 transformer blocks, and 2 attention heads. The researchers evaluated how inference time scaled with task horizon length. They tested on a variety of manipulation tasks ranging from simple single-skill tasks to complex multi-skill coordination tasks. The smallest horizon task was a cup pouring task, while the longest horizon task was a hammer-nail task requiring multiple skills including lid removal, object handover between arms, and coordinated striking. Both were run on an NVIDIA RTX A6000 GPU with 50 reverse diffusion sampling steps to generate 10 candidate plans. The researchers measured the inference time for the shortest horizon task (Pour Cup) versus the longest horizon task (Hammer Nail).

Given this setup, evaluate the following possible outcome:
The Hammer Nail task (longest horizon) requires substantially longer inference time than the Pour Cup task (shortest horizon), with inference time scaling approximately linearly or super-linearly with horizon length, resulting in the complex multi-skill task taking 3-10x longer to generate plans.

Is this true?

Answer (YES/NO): NO